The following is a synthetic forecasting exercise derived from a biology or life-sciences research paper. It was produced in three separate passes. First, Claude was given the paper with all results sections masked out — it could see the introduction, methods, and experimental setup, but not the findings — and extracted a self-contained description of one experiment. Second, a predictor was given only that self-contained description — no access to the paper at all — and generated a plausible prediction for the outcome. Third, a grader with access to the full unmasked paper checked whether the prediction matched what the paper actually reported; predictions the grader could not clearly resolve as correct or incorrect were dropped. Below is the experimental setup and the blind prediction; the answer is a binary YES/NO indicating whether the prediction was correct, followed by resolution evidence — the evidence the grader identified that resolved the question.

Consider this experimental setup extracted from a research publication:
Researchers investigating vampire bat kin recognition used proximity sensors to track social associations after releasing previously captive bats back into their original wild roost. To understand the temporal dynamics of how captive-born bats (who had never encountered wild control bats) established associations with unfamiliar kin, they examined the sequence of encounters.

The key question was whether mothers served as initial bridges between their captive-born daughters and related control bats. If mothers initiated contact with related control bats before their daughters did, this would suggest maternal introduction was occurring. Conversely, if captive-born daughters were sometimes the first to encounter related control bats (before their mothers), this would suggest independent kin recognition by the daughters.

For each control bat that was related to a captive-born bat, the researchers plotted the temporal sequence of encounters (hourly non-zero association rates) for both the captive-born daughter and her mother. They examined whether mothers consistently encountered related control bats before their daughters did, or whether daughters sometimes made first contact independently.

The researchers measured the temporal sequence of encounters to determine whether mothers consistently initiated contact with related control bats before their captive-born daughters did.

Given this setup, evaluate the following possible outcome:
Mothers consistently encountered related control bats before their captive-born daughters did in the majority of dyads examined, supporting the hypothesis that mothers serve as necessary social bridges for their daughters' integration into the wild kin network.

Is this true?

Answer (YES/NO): NO